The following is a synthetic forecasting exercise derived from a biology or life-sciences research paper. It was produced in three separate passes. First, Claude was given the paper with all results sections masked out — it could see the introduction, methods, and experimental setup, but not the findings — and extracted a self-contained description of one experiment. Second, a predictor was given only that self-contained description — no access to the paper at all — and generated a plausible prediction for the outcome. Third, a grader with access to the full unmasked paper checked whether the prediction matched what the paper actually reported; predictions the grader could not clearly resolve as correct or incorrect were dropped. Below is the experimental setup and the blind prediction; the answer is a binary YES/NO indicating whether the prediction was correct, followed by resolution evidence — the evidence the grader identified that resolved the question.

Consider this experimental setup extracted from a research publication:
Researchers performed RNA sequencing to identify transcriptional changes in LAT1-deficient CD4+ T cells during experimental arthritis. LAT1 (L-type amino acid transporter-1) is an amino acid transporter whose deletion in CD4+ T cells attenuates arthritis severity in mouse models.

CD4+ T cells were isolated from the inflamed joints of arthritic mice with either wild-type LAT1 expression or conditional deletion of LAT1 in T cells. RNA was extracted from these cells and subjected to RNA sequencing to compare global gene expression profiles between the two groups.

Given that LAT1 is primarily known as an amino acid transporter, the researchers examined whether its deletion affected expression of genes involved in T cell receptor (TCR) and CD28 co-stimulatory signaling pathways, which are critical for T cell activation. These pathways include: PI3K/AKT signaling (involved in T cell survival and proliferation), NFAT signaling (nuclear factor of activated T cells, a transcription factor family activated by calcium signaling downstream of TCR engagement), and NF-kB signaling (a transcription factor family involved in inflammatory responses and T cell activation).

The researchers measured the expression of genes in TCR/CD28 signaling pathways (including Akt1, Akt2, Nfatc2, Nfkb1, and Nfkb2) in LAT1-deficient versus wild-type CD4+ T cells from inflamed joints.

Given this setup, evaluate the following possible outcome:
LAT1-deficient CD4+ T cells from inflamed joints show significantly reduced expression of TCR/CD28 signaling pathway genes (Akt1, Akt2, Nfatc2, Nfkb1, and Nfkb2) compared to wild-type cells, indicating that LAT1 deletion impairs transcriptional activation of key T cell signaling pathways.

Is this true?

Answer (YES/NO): YES